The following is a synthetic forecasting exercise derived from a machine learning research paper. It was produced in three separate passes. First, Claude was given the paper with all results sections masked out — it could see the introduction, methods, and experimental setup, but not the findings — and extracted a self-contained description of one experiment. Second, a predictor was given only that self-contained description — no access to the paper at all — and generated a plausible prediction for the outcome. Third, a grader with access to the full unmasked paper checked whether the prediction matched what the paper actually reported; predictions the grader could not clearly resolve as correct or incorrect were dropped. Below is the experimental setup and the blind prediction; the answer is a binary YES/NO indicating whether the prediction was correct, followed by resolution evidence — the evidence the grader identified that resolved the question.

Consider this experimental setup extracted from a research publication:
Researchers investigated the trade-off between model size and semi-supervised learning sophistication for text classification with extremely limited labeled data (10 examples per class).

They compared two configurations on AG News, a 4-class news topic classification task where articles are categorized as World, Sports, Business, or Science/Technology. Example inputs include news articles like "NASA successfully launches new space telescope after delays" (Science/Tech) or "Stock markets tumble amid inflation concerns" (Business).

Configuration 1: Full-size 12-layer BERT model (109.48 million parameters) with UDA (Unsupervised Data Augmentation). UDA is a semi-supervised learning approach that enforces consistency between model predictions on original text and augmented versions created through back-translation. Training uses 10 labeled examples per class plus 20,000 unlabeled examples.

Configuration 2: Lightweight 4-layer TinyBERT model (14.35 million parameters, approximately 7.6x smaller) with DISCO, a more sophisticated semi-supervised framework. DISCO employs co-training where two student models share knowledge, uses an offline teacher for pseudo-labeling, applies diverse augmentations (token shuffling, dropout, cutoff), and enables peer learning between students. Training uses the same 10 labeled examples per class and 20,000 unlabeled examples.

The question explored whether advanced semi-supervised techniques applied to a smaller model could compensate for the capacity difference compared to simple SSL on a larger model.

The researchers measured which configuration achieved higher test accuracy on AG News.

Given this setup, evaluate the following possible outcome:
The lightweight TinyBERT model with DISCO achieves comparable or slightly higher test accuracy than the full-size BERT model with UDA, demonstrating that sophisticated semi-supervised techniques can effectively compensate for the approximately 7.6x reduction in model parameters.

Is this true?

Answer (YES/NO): NO